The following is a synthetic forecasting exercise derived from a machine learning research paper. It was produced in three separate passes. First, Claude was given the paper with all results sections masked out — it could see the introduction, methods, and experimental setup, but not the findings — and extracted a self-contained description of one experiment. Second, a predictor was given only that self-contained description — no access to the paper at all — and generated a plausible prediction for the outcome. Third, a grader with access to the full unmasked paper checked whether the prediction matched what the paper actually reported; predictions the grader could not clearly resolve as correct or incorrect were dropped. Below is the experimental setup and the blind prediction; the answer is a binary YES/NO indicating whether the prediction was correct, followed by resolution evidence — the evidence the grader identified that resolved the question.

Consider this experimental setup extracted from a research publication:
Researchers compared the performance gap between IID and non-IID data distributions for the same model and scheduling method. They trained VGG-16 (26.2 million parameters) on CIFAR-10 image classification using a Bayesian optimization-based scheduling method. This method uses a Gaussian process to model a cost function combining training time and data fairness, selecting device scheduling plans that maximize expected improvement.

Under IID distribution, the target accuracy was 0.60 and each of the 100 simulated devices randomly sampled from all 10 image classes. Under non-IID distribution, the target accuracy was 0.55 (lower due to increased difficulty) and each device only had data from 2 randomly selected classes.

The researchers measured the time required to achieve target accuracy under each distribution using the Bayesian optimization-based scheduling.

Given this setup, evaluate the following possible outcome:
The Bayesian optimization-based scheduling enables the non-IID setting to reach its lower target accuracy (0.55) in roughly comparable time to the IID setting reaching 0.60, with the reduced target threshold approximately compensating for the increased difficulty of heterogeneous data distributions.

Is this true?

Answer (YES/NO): NO